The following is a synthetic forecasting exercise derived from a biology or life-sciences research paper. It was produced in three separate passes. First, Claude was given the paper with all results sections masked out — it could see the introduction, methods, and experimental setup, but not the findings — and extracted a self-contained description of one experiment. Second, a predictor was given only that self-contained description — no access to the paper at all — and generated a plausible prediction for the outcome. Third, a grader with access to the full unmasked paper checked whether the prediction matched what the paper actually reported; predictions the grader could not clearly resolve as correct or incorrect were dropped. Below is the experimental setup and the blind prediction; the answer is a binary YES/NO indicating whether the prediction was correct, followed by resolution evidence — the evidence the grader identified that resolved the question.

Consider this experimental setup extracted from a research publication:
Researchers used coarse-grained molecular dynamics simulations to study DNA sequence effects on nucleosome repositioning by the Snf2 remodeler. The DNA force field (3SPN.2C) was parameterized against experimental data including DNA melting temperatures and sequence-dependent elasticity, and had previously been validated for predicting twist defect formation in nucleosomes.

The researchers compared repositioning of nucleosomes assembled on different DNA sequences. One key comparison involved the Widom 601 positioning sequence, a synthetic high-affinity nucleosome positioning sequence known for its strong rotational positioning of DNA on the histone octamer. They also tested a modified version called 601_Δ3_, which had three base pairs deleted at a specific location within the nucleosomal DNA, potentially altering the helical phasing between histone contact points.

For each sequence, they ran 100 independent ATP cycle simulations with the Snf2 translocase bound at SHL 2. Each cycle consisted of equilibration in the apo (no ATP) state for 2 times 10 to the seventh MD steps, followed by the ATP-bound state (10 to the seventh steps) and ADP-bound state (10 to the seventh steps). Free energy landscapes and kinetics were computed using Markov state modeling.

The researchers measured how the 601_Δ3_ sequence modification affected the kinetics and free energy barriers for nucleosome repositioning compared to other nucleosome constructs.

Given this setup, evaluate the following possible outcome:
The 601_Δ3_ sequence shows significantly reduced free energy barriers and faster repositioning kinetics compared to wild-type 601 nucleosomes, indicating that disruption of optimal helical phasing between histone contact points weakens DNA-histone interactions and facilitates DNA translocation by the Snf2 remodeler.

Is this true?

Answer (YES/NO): NO